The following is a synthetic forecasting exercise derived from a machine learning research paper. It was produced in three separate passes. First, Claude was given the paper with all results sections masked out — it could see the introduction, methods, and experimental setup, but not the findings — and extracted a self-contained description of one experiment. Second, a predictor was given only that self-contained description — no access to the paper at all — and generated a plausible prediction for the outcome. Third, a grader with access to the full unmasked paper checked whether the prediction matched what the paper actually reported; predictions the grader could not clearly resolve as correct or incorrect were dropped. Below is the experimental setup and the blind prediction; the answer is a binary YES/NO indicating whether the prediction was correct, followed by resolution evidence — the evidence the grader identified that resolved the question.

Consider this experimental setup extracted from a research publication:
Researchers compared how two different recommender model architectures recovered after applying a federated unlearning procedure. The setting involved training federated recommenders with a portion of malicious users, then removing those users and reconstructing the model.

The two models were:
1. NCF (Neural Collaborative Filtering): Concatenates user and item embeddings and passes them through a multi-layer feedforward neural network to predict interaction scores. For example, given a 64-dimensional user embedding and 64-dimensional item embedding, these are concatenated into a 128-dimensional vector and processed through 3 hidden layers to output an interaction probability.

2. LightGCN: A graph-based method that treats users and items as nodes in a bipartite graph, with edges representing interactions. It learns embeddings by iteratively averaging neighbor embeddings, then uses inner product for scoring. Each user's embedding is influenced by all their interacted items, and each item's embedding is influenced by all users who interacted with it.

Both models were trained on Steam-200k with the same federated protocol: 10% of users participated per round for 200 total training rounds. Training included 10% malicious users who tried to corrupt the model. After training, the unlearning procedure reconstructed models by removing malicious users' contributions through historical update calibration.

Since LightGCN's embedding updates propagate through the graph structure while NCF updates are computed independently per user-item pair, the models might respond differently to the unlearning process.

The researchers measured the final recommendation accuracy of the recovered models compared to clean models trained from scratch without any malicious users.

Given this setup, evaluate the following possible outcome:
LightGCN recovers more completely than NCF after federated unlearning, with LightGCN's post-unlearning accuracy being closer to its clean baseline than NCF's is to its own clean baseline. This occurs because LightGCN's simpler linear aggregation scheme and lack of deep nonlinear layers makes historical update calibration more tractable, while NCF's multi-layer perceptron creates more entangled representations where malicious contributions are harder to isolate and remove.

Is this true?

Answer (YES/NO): NO